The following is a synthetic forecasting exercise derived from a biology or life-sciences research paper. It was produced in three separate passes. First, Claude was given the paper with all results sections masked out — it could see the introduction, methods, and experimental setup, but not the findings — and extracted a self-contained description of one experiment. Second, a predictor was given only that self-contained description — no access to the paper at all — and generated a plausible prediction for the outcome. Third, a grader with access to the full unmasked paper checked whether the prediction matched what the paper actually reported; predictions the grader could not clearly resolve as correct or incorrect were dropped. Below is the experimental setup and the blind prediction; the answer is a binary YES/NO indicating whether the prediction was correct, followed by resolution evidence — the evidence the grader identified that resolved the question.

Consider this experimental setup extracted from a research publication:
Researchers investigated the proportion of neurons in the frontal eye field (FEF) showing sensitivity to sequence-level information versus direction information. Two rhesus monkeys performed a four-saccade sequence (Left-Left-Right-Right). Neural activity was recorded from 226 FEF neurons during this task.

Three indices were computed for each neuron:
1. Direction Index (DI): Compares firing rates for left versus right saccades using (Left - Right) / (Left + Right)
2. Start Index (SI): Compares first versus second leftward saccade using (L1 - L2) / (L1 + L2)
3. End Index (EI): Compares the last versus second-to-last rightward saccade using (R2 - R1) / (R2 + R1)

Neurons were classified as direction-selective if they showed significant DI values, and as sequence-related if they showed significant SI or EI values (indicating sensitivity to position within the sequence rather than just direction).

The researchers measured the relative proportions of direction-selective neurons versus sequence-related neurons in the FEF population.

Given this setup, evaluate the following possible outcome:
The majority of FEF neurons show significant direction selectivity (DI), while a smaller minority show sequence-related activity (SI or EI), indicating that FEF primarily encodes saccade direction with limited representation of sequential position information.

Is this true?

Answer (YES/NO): NO